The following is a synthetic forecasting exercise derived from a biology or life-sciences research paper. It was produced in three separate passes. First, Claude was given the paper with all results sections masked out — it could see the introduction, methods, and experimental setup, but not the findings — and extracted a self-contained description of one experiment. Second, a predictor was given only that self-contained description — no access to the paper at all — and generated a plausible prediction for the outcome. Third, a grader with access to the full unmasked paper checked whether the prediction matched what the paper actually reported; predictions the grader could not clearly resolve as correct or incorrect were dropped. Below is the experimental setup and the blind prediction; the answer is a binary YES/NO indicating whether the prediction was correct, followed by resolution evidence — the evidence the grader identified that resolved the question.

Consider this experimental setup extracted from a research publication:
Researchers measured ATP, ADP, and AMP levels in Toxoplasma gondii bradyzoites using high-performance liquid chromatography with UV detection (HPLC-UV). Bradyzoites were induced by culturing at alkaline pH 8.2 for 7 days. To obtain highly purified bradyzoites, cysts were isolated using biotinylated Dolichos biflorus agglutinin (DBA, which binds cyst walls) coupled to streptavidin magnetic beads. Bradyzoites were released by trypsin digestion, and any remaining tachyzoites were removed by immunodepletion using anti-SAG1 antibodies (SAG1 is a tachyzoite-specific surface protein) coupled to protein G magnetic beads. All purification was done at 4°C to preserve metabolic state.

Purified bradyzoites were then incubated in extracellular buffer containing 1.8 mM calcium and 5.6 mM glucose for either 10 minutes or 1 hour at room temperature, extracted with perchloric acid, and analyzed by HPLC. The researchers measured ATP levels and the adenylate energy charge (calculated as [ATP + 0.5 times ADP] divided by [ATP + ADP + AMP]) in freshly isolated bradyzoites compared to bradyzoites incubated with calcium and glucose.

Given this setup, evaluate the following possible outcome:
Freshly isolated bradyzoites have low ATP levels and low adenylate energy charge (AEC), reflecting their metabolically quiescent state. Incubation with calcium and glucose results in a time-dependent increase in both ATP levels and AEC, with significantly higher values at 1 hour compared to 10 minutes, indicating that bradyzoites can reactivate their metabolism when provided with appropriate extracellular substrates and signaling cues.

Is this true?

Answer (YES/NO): YES